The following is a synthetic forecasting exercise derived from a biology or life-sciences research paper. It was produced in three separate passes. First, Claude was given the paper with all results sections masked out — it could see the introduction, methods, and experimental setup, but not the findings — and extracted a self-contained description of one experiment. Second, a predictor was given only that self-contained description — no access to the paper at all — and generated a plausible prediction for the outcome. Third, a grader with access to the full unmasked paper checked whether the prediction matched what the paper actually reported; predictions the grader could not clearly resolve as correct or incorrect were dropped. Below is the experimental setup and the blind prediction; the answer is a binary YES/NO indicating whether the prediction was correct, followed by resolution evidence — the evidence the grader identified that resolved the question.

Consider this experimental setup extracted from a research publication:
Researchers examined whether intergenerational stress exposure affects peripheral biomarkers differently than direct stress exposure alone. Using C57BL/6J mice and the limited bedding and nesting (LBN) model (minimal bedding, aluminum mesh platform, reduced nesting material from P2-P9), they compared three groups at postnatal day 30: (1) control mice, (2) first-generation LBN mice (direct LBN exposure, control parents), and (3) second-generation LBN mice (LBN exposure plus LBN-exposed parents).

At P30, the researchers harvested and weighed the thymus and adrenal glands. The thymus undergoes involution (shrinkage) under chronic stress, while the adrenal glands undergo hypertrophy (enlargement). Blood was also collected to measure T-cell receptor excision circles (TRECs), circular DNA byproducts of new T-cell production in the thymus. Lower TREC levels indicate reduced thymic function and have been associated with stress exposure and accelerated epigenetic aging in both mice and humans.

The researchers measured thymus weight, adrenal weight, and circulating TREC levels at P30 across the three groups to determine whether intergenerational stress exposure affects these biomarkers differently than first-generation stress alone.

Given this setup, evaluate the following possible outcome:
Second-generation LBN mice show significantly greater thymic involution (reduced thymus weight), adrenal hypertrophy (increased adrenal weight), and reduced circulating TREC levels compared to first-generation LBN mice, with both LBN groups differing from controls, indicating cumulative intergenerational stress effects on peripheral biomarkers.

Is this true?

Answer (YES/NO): NO